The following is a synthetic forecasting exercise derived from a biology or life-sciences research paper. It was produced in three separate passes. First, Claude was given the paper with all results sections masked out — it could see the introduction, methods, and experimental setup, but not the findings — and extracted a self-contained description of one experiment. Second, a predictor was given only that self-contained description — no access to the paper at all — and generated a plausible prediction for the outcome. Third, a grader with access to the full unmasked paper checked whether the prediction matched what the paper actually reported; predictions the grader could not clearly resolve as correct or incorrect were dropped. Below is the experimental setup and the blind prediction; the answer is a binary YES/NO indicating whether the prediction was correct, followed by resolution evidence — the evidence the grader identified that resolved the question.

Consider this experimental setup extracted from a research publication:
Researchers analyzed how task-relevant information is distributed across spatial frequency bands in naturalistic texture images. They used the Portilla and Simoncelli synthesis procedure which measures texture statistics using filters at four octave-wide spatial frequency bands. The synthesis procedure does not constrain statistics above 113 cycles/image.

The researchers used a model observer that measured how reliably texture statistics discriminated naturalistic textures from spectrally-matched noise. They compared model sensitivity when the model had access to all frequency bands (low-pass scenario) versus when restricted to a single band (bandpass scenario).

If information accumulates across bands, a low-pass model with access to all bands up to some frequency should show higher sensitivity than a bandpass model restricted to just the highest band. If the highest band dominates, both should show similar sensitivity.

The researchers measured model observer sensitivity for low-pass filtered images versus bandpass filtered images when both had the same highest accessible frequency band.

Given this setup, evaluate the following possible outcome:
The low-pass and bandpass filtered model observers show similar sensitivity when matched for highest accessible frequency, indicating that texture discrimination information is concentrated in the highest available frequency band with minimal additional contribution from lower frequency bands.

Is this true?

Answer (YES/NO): YES